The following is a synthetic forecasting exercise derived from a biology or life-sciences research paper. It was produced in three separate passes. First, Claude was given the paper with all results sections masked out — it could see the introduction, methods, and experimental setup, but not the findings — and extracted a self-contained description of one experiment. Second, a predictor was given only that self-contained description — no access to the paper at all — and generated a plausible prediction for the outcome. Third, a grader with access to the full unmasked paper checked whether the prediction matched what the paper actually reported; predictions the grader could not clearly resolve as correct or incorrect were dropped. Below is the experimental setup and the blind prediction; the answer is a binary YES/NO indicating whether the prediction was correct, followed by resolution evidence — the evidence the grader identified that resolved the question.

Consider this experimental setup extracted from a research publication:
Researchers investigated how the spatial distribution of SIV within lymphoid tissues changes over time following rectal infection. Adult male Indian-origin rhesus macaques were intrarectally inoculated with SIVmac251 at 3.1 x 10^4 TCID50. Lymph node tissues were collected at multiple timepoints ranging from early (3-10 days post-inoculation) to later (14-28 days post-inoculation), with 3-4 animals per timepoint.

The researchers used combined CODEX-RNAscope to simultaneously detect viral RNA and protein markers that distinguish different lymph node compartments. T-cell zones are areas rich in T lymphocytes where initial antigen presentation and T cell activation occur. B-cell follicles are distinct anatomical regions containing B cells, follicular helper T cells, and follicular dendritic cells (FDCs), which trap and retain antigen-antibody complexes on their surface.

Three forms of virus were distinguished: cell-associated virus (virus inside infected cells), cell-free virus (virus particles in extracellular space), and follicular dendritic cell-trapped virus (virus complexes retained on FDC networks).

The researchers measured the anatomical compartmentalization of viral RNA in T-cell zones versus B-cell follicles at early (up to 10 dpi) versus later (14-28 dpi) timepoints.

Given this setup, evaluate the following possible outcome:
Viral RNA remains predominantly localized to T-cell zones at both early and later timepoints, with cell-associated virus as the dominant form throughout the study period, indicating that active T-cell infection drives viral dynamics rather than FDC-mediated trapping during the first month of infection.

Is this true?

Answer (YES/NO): NO